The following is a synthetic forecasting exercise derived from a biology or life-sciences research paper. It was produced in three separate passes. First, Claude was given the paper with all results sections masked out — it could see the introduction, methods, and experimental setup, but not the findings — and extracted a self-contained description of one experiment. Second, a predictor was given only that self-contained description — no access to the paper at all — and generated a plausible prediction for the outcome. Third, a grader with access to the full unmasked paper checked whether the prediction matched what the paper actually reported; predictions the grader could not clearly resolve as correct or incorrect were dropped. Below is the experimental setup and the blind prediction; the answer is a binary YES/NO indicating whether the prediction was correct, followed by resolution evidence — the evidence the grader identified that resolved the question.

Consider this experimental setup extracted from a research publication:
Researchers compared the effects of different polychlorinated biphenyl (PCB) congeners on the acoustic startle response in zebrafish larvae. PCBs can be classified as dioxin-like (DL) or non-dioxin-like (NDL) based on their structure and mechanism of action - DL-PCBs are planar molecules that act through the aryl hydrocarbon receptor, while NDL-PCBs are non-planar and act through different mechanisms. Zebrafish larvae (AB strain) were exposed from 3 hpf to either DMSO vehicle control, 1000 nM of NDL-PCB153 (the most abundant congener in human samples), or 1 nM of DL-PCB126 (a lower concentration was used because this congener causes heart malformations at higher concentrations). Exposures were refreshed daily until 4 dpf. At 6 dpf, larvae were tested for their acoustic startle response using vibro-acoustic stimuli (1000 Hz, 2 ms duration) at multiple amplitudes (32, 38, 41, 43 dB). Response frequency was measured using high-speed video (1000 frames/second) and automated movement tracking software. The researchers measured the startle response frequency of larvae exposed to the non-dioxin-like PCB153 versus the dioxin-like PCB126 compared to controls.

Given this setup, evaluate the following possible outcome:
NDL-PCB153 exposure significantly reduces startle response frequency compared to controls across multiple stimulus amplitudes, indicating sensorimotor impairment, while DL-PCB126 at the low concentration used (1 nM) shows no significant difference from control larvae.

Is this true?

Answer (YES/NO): YES